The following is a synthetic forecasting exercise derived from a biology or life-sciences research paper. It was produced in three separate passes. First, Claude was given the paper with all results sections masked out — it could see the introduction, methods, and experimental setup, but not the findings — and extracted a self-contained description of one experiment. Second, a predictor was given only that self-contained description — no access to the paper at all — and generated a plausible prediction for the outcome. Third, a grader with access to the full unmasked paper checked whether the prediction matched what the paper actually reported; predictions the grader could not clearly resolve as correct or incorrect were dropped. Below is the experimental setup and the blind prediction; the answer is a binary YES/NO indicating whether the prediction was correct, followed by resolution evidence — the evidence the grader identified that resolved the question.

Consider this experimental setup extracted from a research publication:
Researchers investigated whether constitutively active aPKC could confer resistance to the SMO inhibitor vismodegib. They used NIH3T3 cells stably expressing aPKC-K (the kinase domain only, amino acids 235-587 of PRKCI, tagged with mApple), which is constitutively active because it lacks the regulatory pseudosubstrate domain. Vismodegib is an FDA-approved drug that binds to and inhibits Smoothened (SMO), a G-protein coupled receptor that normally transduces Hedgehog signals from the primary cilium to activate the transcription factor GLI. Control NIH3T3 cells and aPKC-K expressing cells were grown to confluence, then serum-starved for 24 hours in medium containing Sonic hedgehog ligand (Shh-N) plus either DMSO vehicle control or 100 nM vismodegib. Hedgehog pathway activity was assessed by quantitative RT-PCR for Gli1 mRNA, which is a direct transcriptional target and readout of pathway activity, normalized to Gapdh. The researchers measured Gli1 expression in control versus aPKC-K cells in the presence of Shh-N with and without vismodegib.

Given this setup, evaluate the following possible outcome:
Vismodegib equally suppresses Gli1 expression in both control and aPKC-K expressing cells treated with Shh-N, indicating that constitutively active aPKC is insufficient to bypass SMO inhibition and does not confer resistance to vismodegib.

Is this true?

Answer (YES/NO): NO